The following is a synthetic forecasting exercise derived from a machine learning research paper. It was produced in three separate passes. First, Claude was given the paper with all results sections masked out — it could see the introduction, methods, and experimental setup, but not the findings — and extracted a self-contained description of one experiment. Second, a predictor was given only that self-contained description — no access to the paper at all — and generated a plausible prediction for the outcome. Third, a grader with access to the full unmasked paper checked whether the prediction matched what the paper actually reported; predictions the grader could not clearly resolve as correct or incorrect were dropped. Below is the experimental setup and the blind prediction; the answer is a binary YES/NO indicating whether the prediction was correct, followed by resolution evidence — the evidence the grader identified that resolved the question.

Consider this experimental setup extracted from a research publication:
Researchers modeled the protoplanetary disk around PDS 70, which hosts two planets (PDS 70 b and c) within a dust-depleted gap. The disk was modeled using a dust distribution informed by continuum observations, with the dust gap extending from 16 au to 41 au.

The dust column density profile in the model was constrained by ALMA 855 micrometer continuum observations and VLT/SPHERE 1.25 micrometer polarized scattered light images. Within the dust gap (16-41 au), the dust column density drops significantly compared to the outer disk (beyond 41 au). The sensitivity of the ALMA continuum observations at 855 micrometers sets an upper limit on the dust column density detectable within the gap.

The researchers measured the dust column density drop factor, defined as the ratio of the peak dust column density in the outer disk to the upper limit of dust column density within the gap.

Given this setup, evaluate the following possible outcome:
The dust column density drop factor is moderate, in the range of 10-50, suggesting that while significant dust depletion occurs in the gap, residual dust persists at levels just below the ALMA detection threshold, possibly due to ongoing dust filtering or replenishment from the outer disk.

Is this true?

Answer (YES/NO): NO